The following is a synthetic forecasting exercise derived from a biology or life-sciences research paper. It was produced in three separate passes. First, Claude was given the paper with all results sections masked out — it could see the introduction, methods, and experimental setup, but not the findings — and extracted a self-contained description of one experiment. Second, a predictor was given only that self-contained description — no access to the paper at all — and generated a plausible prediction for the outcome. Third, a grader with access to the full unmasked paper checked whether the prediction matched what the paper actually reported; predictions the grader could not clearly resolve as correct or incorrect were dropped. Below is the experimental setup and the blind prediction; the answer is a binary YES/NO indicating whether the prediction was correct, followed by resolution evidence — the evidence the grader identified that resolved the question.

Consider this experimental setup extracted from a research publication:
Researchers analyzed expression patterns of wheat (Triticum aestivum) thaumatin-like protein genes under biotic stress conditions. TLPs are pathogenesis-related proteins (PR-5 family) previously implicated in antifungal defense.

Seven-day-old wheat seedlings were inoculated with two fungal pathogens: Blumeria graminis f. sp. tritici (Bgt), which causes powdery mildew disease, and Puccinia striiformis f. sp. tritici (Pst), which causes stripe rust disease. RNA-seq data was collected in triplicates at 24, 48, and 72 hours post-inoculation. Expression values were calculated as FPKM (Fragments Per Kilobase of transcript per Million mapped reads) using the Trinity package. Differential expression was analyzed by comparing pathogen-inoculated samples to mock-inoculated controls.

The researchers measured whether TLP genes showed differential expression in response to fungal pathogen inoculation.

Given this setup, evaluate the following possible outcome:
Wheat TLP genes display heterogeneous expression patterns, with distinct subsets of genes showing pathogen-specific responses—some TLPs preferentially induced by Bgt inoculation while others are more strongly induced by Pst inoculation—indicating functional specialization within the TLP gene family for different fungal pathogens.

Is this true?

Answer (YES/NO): YES